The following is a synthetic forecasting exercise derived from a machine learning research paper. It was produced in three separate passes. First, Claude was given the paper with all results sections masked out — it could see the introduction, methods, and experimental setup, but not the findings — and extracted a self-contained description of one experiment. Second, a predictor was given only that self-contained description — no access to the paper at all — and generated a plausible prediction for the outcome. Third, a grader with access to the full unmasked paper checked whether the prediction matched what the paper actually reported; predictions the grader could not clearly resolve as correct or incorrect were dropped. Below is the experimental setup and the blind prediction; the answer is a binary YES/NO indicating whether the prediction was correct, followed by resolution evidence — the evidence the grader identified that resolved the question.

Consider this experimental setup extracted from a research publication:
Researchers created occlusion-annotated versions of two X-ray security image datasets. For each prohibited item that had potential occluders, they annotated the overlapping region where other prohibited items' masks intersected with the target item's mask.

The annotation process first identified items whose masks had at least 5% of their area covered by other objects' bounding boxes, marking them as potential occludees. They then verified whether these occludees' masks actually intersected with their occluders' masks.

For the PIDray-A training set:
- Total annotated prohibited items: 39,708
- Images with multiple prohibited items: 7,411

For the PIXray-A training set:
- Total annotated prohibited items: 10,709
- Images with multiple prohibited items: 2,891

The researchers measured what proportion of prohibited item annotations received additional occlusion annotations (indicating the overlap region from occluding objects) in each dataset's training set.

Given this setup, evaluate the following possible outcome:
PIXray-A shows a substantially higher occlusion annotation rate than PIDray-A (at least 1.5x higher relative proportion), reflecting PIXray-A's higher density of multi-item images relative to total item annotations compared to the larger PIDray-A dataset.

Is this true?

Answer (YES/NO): NO